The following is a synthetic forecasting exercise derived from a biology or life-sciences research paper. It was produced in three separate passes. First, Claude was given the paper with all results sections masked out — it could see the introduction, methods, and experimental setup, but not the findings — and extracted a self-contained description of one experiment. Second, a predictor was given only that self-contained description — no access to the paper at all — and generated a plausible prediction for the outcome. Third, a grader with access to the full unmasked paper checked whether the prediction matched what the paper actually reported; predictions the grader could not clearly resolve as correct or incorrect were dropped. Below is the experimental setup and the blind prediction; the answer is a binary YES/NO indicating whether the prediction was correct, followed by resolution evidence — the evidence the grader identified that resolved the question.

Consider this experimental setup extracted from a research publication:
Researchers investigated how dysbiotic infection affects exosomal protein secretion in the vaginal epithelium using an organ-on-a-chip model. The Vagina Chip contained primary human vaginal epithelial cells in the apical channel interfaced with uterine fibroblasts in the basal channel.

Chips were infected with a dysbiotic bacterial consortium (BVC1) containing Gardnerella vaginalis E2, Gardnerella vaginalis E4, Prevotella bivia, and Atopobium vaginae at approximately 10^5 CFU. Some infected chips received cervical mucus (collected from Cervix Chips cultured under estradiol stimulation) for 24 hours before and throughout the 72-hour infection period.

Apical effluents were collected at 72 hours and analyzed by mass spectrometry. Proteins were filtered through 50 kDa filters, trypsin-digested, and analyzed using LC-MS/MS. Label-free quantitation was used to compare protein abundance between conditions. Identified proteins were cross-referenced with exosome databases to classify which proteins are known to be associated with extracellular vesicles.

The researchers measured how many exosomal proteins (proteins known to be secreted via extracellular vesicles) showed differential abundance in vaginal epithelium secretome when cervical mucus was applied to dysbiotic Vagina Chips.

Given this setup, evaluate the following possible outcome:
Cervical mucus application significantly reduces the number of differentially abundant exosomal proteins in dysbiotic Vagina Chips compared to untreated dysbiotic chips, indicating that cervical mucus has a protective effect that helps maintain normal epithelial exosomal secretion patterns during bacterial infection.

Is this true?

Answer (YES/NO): NO